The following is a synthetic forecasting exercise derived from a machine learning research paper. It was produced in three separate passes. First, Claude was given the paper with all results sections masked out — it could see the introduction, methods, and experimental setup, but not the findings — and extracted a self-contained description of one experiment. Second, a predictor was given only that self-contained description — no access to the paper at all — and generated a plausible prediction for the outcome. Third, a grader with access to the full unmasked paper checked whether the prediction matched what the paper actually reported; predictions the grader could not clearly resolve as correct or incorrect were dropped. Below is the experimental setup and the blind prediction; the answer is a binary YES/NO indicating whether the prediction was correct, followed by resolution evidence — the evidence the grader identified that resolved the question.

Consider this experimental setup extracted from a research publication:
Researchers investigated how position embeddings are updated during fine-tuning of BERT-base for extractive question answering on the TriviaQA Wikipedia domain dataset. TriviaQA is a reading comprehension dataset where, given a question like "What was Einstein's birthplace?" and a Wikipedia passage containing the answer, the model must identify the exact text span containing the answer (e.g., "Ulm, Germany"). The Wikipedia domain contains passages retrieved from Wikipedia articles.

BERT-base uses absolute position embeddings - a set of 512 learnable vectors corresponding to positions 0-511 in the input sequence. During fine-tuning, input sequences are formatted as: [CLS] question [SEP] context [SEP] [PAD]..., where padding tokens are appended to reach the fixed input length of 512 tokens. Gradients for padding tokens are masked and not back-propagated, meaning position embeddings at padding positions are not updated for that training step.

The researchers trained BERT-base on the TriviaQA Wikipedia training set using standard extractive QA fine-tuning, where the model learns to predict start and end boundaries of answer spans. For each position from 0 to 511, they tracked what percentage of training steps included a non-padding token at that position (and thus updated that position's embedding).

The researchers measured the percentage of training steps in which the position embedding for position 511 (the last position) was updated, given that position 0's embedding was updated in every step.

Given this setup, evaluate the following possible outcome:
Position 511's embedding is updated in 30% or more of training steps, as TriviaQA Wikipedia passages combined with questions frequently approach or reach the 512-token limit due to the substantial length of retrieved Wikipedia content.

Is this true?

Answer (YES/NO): YES